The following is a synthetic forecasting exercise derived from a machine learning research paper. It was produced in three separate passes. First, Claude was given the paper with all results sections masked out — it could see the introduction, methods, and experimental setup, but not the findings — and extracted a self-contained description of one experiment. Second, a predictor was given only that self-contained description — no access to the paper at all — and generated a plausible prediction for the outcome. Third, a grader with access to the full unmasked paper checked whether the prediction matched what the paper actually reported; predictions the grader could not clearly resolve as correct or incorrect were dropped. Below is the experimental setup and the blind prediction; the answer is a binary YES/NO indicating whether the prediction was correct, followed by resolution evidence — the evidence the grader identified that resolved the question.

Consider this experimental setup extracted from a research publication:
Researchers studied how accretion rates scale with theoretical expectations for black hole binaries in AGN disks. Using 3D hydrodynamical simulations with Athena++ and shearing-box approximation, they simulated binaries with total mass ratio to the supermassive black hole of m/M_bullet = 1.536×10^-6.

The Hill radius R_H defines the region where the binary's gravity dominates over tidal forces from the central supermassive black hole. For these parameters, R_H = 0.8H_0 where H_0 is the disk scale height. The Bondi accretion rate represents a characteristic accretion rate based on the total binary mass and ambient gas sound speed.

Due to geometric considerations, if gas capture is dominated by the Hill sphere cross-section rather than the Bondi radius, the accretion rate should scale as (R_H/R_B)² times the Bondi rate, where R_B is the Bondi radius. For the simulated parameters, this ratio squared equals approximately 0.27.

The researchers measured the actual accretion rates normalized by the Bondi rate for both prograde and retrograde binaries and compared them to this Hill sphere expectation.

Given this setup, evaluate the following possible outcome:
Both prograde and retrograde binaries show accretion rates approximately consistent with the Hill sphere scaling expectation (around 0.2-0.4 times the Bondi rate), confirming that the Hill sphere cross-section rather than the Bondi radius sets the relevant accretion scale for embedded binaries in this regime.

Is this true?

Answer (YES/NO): YES